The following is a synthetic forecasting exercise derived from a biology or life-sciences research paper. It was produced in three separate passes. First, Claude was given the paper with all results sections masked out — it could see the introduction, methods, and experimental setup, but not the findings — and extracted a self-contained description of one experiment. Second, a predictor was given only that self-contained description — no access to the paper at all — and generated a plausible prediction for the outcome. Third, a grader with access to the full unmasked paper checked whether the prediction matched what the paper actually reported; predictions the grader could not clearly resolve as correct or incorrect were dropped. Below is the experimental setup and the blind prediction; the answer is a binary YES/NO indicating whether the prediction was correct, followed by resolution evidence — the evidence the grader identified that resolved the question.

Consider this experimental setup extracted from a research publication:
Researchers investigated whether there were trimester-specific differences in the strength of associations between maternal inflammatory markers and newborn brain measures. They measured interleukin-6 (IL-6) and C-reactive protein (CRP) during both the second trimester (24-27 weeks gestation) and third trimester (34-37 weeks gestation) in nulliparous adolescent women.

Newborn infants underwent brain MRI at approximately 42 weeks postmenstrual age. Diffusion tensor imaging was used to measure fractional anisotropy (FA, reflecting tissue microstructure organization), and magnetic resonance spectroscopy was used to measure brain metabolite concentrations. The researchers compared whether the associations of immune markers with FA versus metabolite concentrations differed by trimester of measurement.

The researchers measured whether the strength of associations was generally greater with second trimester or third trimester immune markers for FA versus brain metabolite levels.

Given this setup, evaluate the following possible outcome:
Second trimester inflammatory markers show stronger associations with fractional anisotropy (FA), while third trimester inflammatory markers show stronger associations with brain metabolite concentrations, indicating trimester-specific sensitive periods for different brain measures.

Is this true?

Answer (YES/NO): NO